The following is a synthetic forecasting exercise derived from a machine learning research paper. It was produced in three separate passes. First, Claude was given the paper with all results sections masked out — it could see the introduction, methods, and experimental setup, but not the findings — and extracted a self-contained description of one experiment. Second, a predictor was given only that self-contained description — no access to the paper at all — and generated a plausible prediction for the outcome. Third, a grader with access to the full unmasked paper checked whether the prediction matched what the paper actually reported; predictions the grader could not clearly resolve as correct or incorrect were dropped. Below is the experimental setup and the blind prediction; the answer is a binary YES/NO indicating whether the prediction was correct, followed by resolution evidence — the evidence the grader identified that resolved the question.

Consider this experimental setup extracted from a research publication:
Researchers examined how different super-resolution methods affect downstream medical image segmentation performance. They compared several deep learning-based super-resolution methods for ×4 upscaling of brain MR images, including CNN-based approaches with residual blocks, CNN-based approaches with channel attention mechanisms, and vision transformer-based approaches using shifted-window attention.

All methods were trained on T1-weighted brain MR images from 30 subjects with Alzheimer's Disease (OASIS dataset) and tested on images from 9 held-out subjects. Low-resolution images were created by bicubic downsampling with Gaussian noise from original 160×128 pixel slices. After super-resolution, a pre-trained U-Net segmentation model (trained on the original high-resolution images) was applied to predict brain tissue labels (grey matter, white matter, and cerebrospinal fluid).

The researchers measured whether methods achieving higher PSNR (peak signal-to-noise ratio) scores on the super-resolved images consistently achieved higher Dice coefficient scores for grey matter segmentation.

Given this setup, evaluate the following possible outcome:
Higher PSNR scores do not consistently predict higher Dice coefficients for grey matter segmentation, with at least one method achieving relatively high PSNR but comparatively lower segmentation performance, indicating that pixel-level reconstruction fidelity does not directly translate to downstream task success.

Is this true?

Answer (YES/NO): YES